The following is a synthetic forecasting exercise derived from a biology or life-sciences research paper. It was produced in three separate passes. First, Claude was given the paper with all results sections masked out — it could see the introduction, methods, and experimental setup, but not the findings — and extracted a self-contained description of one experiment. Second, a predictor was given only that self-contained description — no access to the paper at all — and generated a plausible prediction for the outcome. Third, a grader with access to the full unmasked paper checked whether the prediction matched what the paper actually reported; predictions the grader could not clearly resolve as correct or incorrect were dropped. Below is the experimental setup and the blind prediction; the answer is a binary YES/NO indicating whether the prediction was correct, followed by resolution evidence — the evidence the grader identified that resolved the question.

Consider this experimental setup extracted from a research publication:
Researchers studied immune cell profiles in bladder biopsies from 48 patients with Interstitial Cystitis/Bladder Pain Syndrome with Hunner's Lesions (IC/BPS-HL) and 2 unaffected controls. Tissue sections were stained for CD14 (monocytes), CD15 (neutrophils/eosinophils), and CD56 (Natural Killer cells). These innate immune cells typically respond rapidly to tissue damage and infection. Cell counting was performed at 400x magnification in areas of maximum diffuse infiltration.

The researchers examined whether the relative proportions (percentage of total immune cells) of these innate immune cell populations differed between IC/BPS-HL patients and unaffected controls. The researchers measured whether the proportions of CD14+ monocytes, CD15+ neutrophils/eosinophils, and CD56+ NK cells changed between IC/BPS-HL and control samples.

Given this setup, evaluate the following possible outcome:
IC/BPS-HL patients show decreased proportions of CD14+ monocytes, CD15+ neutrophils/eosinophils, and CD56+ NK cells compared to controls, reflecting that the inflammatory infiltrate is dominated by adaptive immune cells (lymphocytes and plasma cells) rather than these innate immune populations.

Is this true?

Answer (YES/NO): NO